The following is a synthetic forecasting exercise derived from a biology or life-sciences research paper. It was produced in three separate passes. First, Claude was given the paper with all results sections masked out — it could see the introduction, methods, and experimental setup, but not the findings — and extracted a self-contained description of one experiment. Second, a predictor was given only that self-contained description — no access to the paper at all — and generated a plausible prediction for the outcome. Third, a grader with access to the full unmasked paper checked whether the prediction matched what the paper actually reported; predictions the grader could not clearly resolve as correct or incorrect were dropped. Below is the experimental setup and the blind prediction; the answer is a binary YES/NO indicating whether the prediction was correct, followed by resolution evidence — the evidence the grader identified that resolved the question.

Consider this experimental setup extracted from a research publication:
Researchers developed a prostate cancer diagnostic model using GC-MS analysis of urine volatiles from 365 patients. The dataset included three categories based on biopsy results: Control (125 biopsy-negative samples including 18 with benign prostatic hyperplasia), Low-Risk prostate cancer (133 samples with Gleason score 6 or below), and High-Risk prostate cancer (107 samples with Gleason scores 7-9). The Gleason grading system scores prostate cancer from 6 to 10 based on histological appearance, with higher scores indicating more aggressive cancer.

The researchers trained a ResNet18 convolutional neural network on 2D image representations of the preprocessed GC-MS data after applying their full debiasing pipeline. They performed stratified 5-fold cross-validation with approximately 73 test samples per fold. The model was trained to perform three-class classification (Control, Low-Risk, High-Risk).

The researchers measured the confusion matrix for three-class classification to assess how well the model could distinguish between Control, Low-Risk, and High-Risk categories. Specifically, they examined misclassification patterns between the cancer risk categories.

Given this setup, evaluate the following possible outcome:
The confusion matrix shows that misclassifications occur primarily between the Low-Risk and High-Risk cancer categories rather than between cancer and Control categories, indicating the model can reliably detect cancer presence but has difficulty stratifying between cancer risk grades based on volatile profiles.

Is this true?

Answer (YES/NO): YES